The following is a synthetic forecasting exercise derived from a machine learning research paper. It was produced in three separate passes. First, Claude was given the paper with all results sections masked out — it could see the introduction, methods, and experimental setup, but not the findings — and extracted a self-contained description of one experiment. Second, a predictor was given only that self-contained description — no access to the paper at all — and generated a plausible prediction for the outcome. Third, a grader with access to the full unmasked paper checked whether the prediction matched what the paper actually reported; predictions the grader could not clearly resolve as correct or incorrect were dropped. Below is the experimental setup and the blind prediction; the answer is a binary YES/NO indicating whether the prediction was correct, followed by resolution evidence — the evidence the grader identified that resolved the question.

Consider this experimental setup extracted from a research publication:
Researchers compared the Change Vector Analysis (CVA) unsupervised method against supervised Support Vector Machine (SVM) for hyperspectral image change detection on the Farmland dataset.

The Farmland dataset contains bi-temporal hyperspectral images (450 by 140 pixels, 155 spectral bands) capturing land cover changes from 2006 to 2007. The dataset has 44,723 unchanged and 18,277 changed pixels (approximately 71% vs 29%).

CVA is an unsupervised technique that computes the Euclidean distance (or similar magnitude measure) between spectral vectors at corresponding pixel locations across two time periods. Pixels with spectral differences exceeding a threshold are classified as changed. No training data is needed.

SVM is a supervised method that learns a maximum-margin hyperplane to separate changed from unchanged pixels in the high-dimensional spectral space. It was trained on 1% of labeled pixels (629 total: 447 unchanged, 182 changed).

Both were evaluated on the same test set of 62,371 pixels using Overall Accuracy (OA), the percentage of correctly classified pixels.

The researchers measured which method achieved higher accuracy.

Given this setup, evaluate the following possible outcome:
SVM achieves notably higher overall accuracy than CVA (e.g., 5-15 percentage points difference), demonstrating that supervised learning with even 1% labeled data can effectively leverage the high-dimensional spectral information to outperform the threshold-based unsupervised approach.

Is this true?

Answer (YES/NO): NO